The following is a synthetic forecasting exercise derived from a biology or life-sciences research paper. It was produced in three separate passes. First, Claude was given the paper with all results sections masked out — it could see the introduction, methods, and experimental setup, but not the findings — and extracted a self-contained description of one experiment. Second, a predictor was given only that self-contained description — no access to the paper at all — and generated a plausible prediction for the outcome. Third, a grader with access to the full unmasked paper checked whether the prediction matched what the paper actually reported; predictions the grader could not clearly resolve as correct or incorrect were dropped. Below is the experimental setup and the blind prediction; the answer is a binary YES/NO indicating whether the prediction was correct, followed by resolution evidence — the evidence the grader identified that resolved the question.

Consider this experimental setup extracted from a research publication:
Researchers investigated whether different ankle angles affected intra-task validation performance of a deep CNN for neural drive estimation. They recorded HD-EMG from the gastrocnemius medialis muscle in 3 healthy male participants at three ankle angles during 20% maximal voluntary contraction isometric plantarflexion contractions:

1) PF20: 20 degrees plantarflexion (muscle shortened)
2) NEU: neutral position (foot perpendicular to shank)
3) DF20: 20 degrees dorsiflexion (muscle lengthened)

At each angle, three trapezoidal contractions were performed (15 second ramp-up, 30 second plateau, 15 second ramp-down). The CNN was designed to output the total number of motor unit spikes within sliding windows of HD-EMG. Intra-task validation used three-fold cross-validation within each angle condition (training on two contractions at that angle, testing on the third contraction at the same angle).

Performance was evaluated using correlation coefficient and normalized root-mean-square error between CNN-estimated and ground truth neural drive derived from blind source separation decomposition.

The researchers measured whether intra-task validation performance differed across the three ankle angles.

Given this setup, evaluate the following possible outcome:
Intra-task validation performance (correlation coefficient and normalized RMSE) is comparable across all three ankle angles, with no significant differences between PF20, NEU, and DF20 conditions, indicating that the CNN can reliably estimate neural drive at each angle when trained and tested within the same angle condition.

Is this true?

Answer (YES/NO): YES